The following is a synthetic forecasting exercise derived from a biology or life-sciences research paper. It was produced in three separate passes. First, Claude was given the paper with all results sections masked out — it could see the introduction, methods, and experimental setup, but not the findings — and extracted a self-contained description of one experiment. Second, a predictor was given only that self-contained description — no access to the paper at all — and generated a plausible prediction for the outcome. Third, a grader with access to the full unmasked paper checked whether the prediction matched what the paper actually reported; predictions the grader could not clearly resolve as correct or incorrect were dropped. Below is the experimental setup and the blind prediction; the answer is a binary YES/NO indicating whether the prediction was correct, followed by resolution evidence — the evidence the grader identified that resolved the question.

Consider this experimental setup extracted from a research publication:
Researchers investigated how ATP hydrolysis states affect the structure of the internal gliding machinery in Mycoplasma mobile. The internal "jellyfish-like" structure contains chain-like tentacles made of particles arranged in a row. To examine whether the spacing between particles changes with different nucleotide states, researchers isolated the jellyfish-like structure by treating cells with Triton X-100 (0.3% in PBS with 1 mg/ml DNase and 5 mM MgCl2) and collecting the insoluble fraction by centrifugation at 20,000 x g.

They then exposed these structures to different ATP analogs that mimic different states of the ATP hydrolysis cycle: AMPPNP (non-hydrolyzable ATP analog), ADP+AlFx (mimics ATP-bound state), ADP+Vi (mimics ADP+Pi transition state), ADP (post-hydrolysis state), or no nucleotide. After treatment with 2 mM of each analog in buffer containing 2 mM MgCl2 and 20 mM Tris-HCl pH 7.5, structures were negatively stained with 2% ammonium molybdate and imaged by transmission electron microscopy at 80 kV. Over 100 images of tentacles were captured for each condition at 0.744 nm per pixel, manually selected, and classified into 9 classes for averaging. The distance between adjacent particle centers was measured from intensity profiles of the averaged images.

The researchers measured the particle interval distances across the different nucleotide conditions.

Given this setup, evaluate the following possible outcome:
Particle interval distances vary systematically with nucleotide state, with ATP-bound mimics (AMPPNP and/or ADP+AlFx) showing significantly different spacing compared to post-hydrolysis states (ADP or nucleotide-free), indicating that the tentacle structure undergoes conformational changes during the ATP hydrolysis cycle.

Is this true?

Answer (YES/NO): YES